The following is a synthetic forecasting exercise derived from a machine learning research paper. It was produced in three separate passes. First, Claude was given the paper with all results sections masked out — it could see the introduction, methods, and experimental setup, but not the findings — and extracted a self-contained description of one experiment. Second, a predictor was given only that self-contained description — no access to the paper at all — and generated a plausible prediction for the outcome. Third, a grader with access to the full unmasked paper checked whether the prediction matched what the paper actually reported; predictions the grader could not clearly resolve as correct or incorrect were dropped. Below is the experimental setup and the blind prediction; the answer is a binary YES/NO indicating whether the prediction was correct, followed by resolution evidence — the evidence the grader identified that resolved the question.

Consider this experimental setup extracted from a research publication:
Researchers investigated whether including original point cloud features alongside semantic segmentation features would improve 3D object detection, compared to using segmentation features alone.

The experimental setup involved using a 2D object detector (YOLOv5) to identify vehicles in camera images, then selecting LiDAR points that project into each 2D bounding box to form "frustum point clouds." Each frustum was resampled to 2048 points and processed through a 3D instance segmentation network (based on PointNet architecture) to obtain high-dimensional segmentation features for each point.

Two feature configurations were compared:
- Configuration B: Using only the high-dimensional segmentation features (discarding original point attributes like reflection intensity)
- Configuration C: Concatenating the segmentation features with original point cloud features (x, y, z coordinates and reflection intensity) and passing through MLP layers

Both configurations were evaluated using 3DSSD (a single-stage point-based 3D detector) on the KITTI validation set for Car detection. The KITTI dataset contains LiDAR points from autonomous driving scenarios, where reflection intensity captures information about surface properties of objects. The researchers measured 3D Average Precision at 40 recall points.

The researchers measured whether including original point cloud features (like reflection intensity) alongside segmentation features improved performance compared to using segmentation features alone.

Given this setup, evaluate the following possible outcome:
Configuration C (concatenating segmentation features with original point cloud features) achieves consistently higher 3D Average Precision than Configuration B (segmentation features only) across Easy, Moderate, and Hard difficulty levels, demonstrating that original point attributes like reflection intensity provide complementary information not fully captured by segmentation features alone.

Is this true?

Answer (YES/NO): YES